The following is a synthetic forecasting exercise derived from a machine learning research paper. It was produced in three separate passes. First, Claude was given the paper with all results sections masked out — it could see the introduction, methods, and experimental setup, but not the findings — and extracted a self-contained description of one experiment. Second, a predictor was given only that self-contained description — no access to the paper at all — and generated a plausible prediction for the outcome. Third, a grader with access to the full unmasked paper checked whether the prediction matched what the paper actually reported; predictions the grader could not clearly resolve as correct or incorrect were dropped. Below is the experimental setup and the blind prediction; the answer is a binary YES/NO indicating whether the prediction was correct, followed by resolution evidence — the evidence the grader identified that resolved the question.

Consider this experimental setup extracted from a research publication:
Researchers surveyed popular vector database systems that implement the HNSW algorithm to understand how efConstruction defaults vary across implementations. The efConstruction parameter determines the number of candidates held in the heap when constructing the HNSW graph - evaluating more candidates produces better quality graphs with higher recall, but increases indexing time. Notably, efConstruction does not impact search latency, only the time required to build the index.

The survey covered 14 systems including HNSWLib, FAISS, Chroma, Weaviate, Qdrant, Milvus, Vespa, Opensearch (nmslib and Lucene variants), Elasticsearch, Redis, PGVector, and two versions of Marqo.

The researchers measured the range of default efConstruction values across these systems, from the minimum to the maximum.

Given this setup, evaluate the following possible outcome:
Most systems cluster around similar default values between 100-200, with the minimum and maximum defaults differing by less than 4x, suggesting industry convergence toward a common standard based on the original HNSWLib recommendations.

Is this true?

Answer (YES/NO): NO